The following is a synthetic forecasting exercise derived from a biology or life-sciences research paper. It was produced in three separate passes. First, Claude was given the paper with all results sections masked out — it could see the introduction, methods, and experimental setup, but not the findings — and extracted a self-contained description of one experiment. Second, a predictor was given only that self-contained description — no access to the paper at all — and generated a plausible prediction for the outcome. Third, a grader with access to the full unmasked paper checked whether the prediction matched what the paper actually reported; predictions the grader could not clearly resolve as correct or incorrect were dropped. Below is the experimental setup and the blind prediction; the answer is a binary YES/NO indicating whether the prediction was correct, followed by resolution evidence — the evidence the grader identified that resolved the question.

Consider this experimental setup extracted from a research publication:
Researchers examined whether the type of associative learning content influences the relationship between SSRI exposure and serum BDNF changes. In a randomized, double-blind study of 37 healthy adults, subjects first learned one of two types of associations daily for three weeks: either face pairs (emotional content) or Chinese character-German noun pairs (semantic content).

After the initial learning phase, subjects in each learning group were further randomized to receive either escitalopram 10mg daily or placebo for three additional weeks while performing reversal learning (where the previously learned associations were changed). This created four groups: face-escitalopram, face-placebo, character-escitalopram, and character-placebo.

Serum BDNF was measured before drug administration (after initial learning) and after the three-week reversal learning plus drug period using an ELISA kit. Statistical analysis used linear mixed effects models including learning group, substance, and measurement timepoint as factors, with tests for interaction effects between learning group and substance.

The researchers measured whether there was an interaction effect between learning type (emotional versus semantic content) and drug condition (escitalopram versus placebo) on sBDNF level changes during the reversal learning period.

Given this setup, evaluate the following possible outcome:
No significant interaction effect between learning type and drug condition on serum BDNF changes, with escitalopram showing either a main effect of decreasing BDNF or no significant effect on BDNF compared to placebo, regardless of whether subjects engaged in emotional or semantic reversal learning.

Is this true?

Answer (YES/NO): NO